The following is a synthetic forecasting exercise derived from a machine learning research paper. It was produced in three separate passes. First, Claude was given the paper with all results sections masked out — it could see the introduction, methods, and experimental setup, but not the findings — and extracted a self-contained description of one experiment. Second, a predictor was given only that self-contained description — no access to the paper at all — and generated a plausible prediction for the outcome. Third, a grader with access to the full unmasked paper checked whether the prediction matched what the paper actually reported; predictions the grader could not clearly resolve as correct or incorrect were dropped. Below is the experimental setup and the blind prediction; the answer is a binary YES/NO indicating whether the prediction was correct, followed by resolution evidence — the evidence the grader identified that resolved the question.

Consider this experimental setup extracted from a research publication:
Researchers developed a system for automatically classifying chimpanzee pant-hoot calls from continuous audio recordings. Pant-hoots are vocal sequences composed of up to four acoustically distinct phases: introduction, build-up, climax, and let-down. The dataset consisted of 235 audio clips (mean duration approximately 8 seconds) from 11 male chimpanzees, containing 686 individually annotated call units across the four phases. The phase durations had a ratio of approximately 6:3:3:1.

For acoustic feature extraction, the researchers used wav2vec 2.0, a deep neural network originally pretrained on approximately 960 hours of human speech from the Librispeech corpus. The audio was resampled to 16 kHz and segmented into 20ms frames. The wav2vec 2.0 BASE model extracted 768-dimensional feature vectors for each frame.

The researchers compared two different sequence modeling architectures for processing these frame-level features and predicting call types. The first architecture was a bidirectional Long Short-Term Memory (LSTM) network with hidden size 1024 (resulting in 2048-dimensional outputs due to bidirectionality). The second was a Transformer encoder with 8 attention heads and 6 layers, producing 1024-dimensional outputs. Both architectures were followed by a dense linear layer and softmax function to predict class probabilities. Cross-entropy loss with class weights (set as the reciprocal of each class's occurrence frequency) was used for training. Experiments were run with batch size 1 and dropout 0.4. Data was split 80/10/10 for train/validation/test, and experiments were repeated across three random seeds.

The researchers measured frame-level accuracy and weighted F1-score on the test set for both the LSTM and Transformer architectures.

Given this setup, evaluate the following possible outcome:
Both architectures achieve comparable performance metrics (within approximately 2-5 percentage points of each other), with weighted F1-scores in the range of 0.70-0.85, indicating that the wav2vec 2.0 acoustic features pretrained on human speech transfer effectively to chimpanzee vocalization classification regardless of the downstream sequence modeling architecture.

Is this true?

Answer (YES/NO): NO